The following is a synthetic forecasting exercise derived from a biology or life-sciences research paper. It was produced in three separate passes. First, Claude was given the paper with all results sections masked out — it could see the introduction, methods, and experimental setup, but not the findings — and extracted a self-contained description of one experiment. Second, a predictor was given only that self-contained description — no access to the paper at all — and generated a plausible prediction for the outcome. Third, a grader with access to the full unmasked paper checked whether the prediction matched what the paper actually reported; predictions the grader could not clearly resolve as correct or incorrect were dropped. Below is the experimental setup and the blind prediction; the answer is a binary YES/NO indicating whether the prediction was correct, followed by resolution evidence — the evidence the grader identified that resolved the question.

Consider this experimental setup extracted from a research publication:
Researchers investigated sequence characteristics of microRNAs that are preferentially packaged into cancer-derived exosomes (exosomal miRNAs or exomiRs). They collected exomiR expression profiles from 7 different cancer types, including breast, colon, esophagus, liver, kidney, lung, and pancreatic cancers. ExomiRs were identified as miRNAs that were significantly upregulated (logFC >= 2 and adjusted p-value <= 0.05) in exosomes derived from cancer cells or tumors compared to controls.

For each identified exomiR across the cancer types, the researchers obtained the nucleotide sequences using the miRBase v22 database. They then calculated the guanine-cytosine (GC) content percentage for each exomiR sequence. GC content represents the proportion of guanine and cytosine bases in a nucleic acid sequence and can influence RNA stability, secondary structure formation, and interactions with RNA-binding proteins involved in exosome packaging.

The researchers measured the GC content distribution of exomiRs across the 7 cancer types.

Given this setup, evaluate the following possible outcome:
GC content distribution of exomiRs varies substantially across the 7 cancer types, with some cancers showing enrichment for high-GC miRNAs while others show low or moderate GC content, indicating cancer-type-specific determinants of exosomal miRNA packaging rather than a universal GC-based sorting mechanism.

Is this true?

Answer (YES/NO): NO